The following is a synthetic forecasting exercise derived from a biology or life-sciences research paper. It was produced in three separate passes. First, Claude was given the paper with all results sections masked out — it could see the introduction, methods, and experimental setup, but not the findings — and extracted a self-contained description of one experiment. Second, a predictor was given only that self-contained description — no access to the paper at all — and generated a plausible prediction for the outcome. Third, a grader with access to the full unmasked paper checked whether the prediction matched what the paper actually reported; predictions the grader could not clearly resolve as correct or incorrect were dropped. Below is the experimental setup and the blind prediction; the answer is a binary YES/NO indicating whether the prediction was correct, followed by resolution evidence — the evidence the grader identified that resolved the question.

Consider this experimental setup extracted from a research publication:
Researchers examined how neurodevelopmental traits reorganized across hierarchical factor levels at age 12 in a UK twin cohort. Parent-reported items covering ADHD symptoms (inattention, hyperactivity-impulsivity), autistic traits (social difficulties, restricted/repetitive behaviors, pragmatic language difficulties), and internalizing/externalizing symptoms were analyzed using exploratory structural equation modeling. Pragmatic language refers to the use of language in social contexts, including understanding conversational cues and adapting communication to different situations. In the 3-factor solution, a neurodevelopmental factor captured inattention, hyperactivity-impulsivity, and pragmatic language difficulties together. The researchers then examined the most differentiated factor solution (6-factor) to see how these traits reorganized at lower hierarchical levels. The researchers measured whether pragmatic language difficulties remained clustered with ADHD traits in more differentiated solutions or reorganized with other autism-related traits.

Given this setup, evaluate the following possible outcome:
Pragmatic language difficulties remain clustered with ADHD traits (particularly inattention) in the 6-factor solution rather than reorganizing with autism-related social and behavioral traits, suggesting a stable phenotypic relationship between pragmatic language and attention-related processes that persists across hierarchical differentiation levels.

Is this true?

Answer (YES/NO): NO